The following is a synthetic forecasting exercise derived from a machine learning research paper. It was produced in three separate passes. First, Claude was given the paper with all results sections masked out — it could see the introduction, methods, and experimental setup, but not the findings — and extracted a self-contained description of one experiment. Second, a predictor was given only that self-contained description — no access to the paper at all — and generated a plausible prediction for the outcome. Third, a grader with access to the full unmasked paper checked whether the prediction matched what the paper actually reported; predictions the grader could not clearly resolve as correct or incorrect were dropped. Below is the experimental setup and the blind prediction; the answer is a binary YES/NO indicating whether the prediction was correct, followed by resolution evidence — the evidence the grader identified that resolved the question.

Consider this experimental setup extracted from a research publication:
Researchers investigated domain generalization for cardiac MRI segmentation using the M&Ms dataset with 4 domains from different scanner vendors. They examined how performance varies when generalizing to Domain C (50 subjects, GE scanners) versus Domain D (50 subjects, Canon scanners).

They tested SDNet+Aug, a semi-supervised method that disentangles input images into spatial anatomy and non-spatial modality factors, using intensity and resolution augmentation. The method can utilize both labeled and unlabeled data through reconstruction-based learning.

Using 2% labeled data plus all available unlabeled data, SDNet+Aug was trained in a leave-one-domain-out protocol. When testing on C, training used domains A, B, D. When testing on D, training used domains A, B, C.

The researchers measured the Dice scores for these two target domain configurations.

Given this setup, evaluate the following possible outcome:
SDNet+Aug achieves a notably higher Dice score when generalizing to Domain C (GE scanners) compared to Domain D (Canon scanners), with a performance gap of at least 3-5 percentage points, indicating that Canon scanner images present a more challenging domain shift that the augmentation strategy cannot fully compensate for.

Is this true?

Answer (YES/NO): NO